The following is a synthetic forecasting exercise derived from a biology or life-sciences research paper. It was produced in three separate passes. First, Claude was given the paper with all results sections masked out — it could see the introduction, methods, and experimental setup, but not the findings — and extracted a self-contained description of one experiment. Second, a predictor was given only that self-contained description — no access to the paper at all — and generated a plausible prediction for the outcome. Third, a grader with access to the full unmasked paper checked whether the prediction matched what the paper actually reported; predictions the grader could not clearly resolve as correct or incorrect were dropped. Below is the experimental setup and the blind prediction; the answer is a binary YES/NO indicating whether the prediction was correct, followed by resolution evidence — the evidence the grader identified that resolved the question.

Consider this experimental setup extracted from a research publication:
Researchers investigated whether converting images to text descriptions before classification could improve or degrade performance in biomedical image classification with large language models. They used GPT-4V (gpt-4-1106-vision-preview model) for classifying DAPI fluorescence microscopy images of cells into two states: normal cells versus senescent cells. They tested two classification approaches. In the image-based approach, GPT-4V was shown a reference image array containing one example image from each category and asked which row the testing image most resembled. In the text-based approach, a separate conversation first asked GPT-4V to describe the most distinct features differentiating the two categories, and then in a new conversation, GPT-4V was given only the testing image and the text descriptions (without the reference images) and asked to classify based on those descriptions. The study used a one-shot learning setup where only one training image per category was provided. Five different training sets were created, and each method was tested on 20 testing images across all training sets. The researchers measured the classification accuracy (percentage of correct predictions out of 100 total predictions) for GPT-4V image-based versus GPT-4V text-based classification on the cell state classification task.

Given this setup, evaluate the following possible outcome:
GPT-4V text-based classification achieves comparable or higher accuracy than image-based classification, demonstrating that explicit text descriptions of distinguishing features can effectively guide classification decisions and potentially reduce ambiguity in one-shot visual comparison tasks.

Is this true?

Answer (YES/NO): NO